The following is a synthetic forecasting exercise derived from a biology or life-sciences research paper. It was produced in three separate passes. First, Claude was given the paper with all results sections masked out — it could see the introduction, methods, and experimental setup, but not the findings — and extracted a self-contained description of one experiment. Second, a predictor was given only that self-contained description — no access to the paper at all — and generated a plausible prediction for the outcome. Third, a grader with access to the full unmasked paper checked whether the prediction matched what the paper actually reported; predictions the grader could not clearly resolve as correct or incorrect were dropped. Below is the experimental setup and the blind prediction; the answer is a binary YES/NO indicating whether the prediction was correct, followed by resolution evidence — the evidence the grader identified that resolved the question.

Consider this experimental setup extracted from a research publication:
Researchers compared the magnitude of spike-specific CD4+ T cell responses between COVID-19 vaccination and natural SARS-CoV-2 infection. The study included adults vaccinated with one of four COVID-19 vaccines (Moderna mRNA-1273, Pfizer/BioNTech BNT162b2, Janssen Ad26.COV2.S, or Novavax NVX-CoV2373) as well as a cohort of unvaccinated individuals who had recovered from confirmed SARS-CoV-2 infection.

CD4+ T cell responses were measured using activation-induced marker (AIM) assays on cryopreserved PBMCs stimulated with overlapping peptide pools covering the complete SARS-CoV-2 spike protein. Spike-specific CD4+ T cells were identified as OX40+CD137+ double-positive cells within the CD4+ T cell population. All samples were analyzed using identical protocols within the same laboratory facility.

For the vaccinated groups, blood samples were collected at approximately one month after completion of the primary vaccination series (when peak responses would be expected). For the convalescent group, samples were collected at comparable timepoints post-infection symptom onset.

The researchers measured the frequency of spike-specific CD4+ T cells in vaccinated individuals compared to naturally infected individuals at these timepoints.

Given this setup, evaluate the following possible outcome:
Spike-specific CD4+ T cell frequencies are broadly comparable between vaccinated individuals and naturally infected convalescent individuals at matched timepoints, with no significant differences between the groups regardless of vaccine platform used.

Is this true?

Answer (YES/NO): NO